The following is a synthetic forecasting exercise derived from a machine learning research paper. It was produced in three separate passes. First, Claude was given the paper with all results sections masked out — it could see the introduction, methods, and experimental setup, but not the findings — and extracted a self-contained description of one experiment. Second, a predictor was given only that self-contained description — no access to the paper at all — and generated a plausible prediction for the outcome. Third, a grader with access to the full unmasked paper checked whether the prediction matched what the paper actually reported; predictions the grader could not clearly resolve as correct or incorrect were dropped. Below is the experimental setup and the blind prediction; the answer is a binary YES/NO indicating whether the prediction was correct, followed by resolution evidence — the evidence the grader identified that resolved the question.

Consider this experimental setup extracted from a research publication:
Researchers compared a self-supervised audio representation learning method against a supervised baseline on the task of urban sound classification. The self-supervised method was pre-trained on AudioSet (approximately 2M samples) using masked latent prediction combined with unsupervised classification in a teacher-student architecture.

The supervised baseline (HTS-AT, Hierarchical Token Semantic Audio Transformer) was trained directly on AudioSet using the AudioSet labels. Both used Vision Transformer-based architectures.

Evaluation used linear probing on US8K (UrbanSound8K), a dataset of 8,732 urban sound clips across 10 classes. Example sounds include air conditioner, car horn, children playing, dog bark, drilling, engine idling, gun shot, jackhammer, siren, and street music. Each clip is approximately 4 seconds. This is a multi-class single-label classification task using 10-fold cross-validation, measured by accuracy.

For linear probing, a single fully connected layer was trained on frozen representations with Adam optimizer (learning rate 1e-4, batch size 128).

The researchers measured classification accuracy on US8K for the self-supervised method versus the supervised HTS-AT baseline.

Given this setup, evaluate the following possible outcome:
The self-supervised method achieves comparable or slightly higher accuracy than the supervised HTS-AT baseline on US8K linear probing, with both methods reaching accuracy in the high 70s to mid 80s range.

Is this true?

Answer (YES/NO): NO